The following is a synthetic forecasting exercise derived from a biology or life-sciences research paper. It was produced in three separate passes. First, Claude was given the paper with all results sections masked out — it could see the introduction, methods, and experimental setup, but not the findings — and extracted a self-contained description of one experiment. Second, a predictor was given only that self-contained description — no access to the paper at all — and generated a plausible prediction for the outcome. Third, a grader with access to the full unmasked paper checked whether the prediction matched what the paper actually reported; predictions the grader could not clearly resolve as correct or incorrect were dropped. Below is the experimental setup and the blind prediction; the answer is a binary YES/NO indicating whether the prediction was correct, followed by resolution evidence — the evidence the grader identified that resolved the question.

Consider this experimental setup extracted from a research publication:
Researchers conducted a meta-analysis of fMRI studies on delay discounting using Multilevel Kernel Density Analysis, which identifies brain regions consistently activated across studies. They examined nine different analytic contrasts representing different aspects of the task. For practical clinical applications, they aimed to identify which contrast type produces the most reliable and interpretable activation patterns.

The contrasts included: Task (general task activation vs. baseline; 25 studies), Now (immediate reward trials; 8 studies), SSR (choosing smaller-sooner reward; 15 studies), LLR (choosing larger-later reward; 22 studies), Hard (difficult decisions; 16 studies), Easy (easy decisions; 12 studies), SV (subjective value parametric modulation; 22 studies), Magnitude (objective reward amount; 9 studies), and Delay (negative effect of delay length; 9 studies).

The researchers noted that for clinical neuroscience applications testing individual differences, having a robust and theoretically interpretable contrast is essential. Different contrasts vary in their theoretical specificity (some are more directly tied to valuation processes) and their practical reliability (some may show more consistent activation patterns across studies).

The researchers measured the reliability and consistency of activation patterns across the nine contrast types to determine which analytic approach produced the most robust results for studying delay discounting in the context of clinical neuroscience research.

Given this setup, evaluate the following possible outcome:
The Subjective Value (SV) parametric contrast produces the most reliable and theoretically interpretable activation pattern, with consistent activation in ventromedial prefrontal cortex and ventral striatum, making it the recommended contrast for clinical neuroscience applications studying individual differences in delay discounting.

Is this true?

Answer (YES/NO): YES